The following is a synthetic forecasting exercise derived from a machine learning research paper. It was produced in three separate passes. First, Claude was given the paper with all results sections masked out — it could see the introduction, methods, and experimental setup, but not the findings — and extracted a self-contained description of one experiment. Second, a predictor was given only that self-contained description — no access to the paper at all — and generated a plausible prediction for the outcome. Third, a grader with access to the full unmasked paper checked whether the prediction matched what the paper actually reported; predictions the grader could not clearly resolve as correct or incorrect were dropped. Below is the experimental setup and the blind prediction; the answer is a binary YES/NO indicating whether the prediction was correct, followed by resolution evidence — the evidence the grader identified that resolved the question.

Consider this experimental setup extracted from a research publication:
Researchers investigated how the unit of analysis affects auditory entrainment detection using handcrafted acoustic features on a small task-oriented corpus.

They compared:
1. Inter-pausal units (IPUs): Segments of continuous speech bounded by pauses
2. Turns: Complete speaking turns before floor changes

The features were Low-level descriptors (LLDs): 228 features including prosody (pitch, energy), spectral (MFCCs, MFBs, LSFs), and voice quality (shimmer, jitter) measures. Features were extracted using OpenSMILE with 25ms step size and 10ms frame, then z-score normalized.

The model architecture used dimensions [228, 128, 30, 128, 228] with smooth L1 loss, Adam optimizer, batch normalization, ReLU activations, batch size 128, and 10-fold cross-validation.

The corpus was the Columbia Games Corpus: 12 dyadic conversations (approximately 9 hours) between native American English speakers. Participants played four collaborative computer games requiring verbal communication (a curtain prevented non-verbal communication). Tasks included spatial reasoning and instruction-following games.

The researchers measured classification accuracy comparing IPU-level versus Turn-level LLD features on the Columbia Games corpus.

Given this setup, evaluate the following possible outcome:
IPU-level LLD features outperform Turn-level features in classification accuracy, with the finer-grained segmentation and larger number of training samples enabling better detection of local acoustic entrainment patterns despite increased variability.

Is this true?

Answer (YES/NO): NO